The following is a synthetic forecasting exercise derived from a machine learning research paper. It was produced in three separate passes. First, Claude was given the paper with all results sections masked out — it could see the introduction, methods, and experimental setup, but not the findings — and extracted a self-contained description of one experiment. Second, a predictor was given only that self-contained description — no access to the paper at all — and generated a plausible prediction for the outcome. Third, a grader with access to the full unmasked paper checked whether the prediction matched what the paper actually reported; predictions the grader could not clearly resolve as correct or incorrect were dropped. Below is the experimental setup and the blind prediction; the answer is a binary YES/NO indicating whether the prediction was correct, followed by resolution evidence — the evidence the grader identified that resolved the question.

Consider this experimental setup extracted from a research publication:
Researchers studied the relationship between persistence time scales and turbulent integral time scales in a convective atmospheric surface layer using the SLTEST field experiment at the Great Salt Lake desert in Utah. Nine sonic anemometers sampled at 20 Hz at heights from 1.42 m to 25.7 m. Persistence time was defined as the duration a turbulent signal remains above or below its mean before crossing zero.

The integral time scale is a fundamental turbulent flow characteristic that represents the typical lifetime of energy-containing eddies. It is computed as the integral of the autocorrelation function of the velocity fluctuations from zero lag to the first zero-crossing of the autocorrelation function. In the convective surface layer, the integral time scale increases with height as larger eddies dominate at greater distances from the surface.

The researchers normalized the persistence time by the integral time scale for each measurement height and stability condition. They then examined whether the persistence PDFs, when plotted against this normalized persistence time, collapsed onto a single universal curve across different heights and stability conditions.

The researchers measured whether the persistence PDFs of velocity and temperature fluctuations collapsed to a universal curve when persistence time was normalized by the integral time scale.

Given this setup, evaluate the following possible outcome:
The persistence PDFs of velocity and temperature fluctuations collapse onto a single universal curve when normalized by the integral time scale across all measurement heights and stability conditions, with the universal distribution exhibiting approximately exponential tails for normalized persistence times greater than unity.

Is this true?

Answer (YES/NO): NO